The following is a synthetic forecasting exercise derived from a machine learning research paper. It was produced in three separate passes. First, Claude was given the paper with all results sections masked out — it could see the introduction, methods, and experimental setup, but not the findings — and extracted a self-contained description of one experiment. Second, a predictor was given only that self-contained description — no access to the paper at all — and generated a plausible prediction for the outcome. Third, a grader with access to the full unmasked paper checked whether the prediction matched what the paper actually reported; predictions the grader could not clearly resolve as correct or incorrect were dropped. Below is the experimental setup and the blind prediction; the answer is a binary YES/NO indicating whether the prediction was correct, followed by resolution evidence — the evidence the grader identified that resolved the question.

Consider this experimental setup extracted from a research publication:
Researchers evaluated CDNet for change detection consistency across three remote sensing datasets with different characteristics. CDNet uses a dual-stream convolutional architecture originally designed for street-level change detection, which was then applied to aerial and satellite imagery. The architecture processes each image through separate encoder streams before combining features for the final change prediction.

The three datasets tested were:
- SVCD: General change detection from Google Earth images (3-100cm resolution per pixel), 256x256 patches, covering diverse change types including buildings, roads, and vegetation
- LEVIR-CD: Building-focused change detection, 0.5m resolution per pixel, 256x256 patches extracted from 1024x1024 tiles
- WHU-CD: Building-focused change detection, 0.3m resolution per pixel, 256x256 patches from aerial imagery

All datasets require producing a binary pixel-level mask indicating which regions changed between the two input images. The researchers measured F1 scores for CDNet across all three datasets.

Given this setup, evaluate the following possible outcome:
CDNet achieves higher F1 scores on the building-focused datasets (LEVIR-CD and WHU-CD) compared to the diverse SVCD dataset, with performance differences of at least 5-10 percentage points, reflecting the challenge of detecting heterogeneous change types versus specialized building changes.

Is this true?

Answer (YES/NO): NO